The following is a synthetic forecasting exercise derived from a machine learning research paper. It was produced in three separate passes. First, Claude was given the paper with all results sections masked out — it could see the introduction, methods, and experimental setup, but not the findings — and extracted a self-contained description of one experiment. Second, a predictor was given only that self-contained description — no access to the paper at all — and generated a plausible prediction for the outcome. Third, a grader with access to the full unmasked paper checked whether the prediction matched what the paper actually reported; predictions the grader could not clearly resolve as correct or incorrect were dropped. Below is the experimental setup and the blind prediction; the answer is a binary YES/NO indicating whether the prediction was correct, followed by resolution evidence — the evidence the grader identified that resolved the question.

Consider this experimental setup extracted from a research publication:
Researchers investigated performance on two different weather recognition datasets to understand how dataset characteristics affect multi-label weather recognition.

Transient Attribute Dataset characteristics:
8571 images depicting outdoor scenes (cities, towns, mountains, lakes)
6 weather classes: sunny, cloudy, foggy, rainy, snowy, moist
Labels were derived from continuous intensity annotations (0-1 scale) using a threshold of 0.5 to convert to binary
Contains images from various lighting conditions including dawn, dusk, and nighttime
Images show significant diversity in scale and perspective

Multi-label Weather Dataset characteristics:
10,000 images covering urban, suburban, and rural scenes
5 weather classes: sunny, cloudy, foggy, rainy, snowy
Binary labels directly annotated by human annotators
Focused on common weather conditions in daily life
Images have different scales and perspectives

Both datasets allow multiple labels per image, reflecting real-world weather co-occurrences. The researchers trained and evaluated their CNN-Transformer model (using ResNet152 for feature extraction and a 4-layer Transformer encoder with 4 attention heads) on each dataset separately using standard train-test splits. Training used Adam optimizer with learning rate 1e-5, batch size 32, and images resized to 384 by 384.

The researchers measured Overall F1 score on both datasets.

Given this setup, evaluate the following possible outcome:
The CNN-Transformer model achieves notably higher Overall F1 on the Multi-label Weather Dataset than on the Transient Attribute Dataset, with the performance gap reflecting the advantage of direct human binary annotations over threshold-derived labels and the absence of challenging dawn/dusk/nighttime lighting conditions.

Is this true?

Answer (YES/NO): YES